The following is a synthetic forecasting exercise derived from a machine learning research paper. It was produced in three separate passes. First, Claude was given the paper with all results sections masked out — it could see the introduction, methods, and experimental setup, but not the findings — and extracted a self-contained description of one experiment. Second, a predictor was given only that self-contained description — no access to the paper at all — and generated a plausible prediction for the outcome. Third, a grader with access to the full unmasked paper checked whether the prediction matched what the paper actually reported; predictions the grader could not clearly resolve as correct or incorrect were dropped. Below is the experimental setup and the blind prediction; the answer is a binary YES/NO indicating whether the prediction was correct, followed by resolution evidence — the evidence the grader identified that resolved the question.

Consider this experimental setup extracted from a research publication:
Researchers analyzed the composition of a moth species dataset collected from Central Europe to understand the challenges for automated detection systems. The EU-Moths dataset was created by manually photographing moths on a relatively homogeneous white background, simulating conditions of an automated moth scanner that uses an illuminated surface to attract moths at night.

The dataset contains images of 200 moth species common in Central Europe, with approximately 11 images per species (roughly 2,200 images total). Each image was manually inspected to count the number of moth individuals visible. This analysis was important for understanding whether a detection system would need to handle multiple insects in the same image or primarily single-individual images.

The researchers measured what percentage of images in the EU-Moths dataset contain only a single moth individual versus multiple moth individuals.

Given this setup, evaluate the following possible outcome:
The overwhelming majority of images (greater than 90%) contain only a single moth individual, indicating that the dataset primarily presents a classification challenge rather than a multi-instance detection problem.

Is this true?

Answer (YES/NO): YES